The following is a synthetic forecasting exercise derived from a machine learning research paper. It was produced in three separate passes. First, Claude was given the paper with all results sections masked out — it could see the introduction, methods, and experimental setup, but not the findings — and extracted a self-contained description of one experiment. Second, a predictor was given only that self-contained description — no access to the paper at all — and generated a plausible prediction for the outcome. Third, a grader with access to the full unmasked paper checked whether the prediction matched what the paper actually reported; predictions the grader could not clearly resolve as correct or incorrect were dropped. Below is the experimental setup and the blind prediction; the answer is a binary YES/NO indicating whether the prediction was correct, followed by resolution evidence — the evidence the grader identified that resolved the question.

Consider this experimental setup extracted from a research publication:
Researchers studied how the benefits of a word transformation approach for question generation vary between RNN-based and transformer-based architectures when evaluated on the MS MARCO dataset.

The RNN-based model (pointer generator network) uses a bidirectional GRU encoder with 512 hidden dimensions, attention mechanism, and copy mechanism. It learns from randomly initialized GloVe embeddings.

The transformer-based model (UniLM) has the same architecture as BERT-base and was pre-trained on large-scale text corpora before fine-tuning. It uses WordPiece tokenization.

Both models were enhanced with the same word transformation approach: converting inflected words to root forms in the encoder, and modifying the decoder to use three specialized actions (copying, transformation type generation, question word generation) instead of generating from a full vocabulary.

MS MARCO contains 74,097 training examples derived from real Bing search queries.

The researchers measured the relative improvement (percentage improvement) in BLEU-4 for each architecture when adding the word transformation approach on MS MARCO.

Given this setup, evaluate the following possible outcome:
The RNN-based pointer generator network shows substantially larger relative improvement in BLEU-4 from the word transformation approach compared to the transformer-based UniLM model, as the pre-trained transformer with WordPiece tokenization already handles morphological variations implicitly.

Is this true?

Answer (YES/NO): YES